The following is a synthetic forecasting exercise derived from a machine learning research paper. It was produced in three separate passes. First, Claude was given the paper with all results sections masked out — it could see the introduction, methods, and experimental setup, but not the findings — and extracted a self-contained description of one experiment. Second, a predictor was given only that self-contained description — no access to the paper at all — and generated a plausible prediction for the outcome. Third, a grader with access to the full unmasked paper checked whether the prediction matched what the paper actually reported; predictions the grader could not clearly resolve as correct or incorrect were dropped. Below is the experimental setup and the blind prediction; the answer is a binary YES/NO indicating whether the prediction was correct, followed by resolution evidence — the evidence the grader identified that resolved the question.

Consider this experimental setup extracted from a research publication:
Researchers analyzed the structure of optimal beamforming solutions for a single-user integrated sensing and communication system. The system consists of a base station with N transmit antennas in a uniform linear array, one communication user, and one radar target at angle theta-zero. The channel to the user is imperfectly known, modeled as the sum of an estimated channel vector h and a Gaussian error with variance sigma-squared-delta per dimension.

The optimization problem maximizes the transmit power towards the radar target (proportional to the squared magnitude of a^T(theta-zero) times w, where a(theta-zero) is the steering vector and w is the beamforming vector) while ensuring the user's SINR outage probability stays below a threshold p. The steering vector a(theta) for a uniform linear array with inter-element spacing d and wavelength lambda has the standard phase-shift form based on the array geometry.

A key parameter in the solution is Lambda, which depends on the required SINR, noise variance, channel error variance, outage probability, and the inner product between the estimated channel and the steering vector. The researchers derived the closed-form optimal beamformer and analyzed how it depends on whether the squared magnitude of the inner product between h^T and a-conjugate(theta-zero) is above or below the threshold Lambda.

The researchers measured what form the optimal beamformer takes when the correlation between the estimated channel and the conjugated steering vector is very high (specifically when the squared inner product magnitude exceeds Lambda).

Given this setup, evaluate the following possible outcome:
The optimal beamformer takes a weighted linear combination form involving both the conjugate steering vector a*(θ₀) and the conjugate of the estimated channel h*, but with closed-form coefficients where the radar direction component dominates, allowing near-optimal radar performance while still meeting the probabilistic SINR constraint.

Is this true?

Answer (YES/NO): NO